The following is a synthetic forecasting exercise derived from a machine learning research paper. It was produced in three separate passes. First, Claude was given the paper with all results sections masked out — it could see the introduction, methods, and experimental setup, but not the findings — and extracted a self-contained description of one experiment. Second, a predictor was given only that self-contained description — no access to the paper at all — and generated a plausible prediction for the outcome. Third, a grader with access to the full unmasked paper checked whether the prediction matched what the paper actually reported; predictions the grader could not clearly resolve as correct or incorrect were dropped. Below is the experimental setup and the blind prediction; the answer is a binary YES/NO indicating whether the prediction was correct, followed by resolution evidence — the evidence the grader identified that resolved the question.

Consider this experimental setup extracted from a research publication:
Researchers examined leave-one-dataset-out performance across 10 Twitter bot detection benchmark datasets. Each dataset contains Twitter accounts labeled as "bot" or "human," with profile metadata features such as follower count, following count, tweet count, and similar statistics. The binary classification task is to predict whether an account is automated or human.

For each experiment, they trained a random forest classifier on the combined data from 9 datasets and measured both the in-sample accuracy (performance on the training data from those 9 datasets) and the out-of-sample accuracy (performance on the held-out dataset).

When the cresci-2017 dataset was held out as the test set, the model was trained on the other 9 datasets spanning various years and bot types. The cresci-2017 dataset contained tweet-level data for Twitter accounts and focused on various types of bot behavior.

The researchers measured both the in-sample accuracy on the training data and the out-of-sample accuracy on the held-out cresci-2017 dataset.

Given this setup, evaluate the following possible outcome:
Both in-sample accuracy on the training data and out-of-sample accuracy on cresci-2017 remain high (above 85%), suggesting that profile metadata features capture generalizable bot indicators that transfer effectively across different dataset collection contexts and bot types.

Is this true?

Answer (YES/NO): NO